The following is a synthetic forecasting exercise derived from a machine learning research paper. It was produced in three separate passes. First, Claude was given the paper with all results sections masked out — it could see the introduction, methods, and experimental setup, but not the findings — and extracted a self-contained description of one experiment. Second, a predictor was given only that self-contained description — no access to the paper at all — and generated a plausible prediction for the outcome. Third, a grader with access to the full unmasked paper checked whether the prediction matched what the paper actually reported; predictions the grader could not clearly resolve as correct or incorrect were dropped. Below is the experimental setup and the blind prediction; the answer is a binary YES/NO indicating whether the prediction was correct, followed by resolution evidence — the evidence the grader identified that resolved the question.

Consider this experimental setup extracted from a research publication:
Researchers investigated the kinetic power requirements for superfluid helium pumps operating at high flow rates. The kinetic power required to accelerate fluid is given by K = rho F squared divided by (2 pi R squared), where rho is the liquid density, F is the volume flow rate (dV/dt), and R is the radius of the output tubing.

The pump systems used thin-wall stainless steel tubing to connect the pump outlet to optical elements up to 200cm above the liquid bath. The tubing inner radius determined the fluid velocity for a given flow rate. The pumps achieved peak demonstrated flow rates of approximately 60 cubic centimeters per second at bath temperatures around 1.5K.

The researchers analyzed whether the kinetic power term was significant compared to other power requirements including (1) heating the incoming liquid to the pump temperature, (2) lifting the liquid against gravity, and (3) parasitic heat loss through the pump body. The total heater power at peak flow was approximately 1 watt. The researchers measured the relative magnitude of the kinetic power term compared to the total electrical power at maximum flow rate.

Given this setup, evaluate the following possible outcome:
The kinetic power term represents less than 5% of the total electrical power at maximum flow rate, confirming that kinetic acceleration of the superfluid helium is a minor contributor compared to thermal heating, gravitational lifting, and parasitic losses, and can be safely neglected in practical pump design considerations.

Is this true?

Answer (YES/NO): YES